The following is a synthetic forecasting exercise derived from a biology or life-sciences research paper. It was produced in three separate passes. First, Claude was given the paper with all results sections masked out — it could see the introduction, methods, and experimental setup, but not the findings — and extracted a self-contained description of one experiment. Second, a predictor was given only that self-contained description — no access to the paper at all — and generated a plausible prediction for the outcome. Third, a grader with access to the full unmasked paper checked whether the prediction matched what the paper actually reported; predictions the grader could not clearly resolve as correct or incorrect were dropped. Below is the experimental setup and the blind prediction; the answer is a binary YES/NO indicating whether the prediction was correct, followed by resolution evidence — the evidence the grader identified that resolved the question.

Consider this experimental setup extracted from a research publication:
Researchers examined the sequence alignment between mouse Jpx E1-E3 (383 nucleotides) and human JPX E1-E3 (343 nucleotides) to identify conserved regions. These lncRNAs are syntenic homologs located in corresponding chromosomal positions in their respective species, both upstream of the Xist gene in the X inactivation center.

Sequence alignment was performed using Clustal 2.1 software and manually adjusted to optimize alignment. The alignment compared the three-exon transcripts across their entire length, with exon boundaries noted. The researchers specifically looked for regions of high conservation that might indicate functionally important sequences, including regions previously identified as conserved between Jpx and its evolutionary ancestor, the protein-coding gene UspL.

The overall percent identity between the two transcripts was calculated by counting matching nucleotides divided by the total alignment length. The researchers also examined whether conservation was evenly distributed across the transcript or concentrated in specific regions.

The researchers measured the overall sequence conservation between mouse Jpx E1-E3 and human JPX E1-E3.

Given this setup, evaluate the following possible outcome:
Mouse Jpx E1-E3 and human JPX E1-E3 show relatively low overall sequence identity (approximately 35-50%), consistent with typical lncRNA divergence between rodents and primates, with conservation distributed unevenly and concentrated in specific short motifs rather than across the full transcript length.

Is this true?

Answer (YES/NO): YES